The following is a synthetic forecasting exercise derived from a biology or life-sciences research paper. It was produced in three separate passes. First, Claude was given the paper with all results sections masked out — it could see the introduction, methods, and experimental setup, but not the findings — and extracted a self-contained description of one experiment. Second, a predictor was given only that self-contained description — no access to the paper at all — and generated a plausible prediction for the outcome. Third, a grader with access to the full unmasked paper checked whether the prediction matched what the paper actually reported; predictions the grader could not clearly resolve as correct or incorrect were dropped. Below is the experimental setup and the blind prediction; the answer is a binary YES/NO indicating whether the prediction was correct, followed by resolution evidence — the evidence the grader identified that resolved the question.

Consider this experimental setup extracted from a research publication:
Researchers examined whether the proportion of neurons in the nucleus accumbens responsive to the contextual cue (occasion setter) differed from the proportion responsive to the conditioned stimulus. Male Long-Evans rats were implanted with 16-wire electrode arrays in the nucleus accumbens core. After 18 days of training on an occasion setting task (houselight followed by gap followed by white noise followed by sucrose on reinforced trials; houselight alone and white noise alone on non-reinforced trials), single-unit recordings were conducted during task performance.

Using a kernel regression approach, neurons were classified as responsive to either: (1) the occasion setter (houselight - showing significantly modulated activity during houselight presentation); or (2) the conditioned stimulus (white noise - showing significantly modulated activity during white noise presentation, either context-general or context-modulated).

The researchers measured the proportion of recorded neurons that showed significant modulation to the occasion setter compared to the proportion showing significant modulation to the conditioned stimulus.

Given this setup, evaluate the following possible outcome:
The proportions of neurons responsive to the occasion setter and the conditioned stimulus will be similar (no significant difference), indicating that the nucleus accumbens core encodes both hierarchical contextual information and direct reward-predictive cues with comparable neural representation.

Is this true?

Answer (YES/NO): NO